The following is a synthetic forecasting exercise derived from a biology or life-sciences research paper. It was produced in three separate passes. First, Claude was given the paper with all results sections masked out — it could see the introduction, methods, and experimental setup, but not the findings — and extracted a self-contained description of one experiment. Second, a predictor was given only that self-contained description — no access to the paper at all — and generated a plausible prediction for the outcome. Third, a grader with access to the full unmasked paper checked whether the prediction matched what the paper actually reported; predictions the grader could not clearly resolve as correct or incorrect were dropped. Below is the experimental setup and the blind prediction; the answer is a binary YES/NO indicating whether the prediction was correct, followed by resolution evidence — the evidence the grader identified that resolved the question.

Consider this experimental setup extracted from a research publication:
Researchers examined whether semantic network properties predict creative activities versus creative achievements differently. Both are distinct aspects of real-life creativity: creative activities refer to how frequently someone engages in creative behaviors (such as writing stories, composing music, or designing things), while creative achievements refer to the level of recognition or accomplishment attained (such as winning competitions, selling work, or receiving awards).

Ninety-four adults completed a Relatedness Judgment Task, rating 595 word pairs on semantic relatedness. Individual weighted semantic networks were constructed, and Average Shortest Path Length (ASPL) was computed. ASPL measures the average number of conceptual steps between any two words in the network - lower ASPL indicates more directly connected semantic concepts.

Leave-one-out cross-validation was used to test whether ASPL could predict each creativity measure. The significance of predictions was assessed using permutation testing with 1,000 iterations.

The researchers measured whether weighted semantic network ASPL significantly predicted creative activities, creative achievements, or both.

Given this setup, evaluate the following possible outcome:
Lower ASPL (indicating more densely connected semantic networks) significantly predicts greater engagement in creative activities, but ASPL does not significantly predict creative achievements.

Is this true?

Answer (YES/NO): YES